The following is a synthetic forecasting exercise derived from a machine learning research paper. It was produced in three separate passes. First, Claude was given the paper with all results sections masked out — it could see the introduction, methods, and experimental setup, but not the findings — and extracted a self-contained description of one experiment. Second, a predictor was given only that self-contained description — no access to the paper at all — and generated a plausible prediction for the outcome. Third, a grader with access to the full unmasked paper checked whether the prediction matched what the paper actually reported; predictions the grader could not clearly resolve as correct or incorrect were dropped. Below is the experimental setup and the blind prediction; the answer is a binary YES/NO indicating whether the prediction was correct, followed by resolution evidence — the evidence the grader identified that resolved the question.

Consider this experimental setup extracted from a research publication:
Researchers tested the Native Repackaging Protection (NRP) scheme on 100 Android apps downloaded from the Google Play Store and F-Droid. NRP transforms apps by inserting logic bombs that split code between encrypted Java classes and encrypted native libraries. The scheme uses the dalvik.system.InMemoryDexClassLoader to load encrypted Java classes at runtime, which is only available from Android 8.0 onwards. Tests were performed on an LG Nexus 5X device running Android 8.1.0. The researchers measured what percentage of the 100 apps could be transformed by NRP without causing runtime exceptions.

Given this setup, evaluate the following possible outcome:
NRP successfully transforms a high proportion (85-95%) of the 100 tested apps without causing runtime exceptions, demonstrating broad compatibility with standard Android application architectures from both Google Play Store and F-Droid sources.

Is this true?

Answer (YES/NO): NO